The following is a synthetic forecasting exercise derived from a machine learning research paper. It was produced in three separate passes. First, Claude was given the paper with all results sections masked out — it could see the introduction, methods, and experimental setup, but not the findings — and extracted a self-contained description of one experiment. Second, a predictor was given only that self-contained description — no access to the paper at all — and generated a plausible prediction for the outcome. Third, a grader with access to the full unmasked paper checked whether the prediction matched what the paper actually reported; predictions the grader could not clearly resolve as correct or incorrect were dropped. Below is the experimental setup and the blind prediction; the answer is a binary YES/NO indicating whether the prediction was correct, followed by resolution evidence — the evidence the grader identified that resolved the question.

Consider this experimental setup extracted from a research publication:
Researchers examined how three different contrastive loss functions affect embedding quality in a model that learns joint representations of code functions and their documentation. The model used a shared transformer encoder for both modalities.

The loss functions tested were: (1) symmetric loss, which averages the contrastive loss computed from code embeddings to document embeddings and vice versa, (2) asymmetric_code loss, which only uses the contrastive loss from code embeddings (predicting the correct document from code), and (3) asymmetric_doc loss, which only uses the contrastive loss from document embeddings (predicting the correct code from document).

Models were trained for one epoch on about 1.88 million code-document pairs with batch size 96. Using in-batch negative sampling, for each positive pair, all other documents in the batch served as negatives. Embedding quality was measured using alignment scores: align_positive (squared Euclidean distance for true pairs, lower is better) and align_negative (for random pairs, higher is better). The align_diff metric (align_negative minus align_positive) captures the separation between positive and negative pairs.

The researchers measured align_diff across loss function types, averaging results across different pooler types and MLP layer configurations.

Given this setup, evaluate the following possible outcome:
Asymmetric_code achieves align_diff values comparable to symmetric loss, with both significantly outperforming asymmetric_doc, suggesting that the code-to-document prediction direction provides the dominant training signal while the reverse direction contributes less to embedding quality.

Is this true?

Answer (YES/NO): NO